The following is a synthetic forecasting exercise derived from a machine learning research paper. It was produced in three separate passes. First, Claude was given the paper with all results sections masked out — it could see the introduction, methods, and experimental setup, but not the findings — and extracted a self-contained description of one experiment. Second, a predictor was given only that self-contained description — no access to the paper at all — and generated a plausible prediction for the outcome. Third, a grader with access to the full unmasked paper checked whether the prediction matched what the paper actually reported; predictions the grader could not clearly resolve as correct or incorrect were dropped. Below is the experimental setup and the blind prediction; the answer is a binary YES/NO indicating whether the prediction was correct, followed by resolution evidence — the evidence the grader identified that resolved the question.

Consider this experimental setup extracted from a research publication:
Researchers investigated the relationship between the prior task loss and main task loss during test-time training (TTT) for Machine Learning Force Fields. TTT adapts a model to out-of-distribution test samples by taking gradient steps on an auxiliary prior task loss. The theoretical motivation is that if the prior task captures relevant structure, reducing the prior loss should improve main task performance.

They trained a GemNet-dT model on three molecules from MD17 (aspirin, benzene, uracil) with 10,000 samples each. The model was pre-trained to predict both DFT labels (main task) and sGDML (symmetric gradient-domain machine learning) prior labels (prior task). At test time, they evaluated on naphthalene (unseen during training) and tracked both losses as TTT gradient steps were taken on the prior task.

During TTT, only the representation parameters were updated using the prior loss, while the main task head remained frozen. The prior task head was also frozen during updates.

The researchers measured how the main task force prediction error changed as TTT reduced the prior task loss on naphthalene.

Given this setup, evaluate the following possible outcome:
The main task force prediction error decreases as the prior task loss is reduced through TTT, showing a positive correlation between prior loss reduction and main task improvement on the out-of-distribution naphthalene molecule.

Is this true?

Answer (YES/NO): YES